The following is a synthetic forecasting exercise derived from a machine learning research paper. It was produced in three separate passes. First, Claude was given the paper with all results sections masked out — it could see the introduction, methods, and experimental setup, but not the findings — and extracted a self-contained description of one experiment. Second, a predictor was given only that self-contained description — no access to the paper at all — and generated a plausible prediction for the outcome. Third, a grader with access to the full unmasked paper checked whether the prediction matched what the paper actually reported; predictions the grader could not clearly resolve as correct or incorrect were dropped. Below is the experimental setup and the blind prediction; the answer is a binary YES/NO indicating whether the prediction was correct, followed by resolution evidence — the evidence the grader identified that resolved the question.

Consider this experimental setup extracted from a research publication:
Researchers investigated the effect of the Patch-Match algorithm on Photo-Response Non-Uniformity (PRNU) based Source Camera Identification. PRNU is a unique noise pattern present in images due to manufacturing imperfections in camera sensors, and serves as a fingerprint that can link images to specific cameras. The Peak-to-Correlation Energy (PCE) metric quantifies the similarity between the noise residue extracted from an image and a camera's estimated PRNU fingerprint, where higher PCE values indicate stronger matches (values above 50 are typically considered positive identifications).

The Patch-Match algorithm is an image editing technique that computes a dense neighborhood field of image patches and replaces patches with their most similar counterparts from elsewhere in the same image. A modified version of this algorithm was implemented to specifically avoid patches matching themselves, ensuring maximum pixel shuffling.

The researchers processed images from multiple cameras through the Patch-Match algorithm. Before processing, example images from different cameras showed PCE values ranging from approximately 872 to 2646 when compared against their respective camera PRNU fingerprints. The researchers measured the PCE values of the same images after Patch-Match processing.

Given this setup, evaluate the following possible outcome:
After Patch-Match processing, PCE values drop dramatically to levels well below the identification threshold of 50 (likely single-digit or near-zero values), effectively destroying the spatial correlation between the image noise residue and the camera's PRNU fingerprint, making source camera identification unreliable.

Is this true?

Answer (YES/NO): YES